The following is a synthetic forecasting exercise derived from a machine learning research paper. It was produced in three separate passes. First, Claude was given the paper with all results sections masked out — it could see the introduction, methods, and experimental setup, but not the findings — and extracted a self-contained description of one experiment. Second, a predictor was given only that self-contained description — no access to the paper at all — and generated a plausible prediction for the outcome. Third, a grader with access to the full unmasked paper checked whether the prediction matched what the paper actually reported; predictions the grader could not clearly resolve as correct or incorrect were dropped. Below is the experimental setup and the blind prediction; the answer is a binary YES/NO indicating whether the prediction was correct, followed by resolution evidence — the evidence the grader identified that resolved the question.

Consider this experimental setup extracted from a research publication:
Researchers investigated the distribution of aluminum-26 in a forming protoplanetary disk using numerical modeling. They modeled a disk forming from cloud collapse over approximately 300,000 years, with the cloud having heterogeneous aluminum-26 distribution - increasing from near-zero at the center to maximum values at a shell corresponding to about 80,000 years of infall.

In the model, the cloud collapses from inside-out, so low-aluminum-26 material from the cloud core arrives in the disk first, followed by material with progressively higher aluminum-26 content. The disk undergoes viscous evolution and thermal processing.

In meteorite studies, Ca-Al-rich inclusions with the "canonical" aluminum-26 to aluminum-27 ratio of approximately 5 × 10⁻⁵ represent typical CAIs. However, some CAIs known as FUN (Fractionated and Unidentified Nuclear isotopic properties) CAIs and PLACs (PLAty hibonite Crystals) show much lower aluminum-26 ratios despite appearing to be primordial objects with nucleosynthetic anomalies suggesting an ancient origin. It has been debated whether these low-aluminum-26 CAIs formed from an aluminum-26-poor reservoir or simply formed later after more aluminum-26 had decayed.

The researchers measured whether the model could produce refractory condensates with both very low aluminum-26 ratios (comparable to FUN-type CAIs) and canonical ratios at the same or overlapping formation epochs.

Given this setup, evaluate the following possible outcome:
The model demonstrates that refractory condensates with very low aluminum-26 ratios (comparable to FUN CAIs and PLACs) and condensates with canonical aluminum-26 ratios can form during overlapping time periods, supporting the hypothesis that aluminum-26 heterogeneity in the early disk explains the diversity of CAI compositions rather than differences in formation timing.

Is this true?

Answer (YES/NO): NO